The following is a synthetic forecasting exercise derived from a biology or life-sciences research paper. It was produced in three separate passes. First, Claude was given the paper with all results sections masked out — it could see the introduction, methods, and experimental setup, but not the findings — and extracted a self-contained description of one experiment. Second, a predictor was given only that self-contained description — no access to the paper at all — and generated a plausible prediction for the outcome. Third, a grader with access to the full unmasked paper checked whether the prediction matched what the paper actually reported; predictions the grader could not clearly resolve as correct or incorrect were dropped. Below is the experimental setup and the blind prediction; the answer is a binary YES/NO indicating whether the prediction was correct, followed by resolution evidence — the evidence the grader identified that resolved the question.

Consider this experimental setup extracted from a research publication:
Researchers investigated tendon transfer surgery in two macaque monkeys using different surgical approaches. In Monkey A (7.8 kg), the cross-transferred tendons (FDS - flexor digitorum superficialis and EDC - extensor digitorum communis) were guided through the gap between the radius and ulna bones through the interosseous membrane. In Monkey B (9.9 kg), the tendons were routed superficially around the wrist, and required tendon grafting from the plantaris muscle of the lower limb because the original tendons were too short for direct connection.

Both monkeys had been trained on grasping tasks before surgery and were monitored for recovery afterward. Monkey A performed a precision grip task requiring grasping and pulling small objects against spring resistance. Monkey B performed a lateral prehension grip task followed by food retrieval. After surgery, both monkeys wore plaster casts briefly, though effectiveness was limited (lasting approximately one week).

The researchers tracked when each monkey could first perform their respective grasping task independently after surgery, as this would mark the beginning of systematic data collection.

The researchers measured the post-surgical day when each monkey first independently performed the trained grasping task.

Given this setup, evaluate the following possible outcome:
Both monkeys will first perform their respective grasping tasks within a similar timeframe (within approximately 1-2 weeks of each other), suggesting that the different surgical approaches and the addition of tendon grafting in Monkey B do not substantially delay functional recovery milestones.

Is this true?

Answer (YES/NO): YES